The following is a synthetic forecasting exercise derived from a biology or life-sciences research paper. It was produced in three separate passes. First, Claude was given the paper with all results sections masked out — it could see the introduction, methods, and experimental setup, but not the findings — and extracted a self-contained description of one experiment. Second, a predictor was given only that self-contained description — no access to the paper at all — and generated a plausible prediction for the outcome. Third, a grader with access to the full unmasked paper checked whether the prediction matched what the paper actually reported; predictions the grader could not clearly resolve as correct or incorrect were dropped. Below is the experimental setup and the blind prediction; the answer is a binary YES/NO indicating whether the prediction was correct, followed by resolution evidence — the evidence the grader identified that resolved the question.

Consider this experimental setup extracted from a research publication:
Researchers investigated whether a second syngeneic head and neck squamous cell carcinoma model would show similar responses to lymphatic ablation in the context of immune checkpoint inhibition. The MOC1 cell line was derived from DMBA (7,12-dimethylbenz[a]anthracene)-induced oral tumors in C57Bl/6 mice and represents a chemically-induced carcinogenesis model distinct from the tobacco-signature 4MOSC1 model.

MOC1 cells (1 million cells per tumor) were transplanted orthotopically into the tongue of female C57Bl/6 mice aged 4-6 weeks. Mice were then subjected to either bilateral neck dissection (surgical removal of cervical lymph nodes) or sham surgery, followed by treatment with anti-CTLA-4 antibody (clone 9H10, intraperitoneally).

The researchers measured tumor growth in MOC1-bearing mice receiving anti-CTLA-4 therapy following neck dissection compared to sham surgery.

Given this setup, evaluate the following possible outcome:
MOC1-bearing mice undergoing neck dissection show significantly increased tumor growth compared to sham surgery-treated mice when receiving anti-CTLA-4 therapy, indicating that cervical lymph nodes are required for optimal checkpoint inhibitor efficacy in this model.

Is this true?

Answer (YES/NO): NO